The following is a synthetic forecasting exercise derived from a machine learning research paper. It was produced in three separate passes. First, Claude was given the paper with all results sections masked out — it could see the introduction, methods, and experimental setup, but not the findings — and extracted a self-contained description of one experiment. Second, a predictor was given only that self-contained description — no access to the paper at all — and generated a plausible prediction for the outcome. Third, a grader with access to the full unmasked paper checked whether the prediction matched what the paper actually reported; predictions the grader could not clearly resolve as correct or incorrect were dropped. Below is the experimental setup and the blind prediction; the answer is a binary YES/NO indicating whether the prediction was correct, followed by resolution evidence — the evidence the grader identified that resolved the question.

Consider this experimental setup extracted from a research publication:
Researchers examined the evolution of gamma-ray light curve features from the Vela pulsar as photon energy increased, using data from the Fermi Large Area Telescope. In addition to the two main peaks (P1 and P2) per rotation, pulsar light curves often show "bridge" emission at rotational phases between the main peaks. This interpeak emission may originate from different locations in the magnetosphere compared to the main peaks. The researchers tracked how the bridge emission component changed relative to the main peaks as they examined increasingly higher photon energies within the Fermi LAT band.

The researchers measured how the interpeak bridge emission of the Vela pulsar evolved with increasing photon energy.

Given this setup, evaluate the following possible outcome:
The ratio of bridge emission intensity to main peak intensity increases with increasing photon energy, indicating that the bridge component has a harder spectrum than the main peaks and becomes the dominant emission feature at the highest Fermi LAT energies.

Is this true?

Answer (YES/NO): NO